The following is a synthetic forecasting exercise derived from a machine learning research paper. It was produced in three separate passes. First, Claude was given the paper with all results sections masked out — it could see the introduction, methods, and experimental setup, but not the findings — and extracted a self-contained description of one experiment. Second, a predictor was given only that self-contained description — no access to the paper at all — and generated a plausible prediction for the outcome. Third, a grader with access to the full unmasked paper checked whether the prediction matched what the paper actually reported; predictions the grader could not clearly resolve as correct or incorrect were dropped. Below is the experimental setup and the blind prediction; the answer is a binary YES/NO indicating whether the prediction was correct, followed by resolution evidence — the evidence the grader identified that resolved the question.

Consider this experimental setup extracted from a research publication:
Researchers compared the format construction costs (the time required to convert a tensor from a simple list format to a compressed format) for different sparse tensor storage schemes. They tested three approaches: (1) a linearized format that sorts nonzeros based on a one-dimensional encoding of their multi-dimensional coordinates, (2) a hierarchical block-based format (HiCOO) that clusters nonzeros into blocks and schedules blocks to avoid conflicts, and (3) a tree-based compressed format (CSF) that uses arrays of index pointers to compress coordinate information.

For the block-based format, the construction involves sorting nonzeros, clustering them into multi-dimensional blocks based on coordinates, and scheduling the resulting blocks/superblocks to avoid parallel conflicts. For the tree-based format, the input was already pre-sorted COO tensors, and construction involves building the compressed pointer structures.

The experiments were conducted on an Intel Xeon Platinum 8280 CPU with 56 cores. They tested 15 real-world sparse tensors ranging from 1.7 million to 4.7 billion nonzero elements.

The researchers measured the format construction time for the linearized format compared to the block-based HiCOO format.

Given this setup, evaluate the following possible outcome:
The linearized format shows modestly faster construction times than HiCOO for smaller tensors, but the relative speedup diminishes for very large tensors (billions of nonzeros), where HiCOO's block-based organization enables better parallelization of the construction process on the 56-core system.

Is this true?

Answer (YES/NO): NO